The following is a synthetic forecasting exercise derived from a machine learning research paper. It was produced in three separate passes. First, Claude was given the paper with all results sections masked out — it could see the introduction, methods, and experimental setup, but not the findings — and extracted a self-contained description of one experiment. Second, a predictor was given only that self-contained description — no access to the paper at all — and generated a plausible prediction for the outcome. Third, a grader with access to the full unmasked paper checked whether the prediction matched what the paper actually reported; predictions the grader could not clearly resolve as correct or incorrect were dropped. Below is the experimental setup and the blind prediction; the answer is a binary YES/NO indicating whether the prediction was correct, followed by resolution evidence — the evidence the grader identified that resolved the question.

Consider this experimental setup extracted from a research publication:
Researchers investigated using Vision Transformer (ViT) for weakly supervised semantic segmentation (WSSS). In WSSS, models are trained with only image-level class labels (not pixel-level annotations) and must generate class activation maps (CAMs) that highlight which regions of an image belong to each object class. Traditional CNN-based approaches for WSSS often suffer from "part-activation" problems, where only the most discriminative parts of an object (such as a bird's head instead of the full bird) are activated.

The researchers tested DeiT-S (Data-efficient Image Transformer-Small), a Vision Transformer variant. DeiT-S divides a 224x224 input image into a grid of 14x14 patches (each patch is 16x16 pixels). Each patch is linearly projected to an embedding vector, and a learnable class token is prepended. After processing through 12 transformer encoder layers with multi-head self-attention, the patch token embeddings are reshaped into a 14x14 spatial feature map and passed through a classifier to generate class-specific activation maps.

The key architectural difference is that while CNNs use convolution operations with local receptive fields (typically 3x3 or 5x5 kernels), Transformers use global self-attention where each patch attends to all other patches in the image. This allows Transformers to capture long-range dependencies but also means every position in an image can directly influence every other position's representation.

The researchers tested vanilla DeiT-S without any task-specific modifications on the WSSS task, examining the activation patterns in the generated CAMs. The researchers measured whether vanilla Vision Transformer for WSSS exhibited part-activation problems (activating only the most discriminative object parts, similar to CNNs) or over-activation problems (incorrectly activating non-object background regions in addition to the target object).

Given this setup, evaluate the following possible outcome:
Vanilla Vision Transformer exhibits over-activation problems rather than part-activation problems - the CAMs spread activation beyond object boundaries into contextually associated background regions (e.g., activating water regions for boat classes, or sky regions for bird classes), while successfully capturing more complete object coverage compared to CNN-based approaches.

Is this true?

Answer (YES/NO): YES